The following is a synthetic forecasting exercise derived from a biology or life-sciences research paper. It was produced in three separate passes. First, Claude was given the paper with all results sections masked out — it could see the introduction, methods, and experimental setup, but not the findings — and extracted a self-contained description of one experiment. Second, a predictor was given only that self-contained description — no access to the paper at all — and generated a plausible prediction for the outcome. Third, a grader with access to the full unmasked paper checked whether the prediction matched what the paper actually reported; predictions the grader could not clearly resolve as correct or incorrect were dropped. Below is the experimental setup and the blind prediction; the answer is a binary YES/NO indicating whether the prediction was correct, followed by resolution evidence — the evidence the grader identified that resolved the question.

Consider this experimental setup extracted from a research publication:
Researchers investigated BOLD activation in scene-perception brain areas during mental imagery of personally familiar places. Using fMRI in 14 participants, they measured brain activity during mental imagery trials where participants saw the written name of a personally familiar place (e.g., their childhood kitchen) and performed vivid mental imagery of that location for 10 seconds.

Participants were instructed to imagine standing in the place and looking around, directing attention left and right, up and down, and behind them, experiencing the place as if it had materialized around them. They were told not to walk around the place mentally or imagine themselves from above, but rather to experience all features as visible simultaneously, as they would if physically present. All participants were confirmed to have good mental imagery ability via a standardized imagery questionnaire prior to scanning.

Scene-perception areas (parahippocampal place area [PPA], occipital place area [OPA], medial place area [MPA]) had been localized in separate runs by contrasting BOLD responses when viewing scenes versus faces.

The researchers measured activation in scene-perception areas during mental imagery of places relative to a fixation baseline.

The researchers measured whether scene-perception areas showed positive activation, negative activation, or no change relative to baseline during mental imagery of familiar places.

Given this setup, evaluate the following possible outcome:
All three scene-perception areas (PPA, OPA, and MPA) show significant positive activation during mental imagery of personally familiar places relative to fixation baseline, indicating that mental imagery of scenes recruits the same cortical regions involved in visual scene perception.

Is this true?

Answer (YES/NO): NO